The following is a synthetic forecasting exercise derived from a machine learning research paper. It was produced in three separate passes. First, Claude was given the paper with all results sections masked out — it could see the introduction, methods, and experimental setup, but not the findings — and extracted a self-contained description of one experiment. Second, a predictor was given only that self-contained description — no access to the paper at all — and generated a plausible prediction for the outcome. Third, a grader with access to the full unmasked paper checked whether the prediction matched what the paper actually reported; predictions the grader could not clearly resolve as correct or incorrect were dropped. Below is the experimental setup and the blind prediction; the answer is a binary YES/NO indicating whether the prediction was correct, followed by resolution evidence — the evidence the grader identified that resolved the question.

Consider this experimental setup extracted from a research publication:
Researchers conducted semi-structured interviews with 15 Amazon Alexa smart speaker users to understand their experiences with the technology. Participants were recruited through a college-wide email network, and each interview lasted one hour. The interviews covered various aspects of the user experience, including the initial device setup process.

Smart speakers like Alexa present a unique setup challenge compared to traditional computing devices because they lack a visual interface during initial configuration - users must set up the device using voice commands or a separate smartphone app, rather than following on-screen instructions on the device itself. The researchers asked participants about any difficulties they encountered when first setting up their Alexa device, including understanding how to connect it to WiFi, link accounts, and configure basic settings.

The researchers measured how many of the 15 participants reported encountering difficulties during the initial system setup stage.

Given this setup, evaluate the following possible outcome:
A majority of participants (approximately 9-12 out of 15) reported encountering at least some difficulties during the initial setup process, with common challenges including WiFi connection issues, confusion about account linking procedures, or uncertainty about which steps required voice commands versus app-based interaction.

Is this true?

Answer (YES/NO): NO